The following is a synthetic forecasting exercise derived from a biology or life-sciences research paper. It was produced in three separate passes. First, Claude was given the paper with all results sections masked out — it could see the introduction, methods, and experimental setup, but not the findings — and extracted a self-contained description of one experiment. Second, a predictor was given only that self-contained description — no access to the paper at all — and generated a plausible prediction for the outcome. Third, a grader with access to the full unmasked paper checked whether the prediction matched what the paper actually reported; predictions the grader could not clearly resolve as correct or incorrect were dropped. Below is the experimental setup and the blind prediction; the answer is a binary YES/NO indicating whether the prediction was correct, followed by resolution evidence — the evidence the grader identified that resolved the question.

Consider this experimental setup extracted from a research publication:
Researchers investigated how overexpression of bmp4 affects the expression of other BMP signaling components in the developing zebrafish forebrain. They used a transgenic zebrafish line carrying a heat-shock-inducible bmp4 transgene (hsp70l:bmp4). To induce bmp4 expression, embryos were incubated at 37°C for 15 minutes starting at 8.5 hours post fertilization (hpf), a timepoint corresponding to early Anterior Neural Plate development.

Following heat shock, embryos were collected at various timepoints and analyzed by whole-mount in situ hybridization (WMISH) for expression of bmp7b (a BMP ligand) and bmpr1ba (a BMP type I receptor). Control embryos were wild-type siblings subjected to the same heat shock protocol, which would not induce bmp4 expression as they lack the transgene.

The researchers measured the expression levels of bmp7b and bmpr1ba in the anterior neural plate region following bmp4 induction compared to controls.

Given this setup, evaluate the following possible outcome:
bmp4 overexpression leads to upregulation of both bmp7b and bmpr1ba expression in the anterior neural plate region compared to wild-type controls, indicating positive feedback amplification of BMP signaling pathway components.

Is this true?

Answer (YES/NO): NO